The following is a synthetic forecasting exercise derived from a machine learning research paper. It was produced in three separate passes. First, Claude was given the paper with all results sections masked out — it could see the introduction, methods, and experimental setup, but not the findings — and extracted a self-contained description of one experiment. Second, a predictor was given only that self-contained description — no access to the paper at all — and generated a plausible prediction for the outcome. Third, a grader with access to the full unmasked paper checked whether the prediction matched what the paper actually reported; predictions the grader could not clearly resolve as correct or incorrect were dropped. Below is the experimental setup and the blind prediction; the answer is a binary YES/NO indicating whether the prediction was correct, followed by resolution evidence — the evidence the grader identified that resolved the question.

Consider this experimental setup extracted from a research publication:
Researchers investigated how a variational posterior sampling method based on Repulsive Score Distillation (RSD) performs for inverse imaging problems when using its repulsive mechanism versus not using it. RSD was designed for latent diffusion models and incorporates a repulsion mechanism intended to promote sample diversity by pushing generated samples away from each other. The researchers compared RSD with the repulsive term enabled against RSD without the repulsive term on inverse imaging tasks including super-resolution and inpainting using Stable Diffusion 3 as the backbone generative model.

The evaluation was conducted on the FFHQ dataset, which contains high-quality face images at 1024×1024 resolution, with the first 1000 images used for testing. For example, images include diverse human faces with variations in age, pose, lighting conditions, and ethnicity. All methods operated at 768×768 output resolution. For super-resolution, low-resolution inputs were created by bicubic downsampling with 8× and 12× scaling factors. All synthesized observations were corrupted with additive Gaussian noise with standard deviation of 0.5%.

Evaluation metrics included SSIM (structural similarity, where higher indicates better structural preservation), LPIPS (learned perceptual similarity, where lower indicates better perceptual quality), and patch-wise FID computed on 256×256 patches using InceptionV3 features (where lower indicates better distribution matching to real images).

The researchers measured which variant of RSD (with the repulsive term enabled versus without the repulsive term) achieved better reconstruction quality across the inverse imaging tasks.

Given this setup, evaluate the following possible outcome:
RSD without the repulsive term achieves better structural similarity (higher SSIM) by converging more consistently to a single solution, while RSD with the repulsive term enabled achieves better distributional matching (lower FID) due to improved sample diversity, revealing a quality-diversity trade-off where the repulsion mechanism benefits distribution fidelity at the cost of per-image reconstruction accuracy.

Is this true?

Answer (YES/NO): NO